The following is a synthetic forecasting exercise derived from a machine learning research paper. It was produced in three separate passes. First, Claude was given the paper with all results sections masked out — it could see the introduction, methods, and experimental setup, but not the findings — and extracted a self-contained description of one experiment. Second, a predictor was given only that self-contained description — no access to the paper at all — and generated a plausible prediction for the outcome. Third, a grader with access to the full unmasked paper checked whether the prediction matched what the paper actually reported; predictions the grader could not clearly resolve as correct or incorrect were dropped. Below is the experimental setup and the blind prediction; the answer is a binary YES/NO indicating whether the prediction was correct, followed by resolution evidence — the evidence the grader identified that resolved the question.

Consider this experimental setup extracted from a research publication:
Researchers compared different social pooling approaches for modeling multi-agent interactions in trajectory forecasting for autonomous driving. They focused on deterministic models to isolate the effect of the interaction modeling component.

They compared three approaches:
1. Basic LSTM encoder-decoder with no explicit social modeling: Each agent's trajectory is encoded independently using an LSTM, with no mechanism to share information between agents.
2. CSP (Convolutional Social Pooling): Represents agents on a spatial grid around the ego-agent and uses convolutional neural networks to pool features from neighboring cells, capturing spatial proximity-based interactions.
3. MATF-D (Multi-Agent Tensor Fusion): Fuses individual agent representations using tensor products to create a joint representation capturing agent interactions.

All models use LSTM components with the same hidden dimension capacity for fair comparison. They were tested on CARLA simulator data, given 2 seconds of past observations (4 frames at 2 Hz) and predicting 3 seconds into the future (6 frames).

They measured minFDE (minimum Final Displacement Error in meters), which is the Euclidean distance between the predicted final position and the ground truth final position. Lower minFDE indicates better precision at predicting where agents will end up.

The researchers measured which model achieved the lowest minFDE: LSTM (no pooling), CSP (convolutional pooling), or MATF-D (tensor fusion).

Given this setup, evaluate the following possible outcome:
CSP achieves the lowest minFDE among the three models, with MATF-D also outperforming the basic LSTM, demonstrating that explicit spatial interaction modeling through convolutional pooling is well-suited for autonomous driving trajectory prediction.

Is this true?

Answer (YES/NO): NO